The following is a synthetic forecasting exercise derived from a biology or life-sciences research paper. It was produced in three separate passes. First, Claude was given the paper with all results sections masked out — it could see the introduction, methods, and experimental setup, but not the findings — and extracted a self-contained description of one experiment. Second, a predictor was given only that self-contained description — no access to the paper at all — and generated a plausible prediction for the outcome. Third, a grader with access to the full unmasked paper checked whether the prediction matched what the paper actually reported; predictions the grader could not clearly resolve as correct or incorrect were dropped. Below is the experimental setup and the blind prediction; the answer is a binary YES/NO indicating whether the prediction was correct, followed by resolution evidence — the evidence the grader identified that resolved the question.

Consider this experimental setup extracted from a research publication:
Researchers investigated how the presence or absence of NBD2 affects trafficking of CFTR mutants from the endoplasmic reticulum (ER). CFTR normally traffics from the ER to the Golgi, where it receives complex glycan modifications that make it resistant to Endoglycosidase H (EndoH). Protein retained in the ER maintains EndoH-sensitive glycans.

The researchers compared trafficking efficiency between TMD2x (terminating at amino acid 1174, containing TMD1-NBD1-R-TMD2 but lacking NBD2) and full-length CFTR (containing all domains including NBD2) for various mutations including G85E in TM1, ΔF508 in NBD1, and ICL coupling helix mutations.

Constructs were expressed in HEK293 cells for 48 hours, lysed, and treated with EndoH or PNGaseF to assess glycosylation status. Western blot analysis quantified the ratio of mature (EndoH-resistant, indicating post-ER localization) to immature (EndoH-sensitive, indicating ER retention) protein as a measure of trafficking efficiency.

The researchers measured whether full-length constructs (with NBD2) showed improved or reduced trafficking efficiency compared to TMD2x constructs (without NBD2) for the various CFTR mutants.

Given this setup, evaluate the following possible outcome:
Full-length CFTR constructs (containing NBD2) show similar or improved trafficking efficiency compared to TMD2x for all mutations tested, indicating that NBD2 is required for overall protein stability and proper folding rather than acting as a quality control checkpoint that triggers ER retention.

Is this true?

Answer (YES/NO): NO